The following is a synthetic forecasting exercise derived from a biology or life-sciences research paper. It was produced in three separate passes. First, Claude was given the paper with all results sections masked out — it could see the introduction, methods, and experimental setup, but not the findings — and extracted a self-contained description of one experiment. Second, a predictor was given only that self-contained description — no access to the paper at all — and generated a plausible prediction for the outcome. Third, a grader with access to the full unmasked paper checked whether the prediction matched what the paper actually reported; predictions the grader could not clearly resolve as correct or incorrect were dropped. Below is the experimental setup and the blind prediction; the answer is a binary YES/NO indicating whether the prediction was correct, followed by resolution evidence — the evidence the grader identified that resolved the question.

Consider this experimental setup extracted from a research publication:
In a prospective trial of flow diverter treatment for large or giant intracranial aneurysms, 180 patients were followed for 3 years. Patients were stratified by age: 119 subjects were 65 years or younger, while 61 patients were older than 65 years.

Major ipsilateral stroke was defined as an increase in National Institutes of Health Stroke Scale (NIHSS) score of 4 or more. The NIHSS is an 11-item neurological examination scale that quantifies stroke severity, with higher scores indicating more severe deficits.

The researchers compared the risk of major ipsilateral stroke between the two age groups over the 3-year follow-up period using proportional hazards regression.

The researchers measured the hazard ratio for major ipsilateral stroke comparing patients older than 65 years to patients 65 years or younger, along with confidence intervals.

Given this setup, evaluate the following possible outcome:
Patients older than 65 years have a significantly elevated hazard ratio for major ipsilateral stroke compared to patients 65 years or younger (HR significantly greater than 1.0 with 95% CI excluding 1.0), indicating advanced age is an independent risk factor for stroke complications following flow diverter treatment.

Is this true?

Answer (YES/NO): NO